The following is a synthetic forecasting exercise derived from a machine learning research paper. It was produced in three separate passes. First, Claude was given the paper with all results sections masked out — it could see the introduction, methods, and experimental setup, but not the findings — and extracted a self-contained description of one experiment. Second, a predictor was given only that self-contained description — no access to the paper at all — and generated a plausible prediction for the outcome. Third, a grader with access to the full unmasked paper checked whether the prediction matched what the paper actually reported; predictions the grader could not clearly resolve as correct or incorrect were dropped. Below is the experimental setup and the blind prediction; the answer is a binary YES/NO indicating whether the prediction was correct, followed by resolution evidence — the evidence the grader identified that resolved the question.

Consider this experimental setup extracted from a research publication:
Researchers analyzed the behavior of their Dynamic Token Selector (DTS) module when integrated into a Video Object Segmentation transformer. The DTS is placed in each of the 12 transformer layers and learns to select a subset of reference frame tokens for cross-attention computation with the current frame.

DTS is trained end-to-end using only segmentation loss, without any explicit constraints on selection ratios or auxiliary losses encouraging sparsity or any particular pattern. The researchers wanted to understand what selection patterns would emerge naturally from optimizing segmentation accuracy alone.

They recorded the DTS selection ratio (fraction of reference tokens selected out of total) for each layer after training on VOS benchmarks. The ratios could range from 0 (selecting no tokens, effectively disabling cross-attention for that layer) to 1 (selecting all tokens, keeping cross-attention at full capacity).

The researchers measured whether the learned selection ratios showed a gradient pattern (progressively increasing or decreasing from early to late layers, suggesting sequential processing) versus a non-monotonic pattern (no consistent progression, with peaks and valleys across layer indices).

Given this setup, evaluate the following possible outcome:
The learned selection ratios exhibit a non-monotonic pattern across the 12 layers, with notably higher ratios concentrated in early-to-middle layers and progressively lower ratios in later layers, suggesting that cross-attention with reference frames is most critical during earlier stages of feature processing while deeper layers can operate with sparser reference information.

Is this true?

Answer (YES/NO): NO